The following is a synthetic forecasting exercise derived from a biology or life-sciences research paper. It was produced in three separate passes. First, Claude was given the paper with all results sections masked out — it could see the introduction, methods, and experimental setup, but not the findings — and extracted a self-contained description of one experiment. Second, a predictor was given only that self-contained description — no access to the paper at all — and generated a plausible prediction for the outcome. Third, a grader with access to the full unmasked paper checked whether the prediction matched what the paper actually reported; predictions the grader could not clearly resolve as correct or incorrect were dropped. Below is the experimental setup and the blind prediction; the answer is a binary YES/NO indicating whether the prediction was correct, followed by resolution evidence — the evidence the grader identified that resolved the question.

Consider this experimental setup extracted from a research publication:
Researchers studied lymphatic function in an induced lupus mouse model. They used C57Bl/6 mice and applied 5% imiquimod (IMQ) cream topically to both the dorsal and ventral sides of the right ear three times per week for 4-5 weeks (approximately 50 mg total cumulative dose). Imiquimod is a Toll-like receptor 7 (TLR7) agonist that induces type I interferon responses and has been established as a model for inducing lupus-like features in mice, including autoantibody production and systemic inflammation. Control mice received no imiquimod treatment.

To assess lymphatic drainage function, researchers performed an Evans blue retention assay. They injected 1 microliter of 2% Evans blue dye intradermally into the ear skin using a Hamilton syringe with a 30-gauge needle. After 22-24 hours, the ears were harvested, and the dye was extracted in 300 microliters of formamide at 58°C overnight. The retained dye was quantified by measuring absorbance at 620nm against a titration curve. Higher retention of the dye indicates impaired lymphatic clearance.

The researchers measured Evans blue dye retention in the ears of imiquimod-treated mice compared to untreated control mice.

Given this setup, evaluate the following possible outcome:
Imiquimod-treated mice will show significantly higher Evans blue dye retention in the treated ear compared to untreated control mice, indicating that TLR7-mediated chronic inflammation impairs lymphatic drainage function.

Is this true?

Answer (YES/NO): YES